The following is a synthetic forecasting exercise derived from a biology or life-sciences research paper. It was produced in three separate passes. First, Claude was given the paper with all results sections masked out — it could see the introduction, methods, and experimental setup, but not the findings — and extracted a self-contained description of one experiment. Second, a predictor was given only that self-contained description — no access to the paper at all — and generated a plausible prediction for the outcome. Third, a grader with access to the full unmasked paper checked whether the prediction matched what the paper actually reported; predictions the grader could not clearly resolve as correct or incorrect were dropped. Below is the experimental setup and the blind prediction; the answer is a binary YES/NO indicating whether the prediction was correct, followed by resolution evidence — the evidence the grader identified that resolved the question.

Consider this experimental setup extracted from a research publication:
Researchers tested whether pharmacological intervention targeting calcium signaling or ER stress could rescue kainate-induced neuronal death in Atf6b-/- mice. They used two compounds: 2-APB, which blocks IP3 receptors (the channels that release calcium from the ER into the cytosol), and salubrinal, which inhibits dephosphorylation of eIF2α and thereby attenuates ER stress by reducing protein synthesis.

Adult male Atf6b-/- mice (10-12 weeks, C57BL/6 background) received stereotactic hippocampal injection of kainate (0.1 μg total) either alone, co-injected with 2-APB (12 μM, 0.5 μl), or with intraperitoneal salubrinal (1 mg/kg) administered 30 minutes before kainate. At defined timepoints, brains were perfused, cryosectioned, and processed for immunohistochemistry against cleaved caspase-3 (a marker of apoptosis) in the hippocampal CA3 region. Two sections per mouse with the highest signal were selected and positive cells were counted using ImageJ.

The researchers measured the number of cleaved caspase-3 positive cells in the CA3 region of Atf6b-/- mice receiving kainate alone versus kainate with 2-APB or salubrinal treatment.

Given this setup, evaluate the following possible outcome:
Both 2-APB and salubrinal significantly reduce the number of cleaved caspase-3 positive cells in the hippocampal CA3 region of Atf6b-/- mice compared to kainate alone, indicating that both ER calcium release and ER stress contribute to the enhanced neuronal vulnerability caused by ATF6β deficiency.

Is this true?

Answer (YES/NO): YES